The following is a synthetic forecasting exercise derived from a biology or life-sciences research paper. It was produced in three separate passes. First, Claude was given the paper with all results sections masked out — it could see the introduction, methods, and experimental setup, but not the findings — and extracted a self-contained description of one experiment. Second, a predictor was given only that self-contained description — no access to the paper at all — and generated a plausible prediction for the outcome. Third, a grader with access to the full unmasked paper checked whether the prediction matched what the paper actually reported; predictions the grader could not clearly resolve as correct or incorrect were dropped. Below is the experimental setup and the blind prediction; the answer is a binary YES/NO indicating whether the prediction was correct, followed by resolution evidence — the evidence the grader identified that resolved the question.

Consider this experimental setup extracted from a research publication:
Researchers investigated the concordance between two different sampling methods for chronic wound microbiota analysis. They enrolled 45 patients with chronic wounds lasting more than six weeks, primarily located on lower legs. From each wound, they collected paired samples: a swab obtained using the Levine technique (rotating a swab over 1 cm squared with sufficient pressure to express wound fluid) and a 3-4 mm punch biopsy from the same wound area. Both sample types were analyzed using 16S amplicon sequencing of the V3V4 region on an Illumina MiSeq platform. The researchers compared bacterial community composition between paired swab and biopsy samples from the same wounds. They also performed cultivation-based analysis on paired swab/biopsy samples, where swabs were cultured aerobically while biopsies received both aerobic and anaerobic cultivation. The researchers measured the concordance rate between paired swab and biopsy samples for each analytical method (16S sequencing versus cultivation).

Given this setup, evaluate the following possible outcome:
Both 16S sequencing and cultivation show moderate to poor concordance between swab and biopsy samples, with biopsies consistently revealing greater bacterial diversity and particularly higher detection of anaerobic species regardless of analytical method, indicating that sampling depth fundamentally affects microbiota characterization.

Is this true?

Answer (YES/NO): NO